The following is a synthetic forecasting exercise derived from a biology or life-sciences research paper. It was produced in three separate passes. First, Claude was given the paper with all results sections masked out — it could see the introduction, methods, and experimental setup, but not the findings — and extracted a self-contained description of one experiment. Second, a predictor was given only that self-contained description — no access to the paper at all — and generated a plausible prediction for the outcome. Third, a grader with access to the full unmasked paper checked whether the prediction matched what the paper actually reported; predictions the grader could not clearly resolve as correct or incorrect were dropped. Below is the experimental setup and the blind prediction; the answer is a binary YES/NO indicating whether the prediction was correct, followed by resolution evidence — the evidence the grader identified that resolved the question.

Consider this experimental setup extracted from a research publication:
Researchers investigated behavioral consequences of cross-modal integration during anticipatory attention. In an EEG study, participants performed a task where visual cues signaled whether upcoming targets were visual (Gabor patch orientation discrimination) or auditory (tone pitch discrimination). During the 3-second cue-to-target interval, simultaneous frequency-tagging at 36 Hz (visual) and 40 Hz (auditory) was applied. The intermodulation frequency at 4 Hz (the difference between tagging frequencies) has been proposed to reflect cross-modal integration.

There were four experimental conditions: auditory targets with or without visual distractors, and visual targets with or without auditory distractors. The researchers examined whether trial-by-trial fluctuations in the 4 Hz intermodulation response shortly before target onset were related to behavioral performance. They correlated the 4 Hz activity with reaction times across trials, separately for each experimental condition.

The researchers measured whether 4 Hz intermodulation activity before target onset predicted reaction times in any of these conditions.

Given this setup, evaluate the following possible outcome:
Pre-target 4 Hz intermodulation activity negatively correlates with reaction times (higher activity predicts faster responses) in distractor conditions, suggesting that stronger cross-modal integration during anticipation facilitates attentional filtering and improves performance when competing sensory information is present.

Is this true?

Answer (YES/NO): NO